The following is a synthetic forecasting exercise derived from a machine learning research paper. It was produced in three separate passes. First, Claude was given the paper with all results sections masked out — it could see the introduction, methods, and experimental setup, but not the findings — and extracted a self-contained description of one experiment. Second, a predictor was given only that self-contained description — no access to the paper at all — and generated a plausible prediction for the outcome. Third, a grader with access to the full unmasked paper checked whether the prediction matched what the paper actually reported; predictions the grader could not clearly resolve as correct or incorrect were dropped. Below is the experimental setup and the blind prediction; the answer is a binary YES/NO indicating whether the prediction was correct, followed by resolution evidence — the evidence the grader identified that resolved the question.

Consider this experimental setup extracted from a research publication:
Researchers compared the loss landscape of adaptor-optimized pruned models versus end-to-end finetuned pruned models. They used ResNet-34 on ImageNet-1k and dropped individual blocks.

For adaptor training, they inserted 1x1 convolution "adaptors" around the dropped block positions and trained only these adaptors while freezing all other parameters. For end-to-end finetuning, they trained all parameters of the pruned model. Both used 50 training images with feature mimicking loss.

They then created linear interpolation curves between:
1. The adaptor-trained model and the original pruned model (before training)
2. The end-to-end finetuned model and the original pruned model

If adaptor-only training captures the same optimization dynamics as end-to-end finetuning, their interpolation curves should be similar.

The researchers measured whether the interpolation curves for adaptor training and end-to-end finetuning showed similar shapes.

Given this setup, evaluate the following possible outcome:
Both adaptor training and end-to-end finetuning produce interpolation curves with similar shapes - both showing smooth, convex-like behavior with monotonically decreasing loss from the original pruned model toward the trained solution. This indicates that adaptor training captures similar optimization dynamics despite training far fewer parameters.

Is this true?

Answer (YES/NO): YES